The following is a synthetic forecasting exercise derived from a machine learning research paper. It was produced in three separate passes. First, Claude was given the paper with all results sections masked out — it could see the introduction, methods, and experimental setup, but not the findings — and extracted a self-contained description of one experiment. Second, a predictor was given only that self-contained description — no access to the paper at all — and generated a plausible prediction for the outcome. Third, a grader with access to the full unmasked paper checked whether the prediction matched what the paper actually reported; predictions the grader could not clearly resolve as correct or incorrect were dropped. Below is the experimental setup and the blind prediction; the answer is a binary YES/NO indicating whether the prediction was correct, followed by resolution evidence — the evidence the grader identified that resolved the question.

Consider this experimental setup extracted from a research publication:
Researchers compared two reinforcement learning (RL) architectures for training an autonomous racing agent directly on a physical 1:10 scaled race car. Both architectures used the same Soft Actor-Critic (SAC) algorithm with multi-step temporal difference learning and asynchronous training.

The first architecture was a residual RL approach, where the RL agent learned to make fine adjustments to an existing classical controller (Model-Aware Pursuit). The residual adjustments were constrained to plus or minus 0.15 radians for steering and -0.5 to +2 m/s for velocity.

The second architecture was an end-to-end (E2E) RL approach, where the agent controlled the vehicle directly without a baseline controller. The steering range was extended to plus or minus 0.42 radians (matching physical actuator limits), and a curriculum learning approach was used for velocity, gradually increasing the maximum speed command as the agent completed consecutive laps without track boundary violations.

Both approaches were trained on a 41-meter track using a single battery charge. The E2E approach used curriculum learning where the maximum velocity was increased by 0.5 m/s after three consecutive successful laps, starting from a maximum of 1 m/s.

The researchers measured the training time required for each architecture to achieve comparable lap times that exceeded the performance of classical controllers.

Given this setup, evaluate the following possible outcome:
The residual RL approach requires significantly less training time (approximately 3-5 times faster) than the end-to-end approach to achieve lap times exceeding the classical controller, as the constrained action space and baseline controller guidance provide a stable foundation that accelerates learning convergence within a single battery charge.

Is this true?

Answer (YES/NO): YES